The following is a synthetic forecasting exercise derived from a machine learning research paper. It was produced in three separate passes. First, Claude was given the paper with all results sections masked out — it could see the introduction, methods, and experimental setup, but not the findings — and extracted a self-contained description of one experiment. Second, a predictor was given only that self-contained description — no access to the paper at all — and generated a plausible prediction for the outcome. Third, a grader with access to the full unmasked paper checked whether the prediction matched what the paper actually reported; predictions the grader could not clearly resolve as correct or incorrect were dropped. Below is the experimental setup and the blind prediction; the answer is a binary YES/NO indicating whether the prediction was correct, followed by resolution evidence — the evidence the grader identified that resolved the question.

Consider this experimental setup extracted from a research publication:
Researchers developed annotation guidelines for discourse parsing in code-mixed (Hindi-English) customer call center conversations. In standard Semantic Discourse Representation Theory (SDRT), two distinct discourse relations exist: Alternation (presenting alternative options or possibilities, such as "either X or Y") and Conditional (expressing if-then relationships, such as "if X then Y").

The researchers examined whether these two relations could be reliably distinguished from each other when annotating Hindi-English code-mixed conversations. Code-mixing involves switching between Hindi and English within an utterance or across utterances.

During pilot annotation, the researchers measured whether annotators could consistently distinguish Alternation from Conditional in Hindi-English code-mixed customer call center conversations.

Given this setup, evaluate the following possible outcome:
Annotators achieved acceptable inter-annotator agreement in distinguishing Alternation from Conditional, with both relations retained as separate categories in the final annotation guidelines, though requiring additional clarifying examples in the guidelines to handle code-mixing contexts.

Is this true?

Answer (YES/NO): NO